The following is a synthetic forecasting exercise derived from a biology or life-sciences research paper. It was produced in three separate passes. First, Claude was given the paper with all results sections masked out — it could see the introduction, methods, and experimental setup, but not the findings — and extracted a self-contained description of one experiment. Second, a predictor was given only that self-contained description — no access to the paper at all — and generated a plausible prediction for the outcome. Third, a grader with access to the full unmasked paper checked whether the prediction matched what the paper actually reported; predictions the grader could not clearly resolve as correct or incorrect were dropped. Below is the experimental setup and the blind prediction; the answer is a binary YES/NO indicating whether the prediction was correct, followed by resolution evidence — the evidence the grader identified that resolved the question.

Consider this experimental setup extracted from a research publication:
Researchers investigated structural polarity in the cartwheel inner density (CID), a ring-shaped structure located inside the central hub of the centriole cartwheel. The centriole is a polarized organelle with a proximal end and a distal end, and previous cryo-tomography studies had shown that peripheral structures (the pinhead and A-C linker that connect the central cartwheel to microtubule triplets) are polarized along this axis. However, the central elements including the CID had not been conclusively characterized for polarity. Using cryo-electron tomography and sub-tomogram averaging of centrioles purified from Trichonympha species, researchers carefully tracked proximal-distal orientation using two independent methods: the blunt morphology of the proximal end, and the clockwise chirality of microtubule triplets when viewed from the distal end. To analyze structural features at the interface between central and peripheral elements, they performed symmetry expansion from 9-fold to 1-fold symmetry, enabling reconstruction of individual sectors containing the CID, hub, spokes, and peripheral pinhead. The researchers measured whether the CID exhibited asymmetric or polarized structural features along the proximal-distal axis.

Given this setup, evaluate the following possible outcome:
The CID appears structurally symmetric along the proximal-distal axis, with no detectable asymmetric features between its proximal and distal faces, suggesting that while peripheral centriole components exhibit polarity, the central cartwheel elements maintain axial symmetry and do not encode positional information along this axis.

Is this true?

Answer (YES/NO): NO